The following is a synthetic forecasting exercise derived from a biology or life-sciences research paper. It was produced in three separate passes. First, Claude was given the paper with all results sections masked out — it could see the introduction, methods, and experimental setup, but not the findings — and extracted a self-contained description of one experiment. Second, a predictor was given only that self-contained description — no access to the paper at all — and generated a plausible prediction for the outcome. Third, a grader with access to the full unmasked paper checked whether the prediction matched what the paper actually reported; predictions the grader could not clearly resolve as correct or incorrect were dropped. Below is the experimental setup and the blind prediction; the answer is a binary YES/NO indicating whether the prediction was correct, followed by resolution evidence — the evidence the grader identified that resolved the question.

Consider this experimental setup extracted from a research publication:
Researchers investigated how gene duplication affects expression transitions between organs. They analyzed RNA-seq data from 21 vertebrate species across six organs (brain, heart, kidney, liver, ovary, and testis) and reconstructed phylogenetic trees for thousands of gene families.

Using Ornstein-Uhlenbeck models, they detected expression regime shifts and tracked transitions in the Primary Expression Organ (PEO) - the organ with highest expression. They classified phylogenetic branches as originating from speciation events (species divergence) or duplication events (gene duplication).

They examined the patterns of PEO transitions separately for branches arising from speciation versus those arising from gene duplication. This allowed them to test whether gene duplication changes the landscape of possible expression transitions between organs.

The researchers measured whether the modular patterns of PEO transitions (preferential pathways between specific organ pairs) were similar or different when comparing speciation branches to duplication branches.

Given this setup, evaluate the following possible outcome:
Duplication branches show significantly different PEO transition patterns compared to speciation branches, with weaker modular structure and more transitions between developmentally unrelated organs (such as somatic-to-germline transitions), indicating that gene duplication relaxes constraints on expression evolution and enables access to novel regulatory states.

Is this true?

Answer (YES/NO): NO